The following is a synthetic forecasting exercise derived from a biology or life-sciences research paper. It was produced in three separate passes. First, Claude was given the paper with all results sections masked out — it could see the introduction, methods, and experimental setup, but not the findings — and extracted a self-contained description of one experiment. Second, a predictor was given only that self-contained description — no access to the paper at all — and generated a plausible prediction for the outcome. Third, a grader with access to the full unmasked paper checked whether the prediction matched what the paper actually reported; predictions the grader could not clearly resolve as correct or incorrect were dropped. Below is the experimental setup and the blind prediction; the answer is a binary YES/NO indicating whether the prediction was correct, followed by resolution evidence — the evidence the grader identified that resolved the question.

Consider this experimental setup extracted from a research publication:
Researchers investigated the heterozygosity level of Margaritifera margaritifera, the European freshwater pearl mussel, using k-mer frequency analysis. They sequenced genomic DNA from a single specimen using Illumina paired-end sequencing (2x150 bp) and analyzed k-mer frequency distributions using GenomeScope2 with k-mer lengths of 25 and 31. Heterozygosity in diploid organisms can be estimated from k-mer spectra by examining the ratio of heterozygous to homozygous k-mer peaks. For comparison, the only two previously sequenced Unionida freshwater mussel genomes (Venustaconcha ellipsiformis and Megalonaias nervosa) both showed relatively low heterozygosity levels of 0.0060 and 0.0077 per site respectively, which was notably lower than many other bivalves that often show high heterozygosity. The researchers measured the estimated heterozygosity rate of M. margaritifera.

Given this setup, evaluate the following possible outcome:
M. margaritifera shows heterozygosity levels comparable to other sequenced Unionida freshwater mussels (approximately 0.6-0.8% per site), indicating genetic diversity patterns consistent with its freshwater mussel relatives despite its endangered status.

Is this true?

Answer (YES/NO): NO